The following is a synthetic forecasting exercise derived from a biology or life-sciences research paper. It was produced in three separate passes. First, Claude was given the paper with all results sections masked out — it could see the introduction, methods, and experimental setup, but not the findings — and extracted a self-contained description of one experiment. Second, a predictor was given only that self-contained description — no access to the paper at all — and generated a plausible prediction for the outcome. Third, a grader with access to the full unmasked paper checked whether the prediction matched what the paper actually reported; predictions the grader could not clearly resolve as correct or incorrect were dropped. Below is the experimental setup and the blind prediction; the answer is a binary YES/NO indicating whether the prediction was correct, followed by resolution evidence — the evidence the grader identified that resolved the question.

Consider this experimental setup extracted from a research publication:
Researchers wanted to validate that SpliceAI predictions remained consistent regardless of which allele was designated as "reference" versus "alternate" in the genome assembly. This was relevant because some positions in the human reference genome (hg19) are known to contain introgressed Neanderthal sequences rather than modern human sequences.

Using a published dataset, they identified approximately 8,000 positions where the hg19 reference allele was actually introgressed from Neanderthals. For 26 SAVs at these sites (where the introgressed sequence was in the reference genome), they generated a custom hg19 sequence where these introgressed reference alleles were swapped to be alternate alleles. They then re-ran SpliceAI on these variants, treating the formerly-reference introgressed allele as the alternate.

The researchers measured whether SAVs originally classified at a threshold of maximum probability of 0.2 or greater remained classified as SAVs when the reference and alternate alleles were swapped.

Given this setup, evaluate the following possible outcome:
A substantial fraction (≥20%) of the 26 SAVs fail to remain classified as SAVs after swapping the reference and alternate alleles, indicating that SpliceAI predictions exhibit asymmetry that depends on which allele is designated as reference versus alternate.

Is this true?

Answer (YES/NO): NO